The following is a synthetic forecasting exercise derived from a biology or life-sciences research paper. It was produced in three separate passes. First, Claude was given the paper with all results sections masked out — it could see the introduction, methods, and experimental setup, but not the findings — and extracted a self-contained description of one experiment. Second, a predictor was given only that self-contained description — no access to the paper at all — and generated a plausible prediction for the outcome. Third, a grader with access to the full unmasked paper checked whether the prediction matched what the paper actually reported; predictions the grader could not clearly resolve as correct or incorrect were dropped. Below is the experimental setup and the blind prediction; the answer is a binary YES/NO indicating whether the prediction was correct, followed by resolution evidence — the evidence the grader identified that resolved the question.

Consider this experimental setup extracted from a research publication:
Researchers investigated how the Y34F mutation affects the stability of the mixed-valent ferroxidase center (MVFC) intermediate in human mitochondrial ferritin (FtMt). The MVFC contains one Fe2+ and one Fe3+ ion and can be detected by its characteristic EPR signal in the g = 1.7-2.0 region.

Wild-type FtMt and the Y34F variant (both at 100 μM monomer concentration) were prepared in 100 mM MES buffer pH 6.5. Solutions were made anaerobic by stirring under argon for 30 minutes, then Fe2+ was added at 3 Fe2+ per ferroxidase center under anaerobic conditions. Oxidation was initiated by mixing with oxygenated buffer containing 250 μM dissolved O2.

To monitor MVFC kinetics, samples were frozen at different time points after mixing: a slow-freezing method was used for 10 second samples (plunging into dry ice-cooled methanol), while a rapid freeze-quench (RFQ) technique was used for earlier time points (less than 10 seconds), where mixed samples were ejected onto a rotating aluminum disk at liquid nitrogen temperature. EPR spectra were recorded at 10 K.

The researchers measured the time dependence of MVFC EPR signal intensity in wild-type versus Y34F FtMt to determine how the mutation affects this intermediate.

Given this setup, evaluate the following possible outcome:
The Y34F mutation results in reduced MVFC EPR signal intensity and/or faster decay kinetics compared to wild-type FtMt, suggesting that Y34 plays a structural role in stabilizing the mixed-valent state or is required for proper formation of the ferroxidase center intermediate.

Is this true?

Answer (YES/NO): NO